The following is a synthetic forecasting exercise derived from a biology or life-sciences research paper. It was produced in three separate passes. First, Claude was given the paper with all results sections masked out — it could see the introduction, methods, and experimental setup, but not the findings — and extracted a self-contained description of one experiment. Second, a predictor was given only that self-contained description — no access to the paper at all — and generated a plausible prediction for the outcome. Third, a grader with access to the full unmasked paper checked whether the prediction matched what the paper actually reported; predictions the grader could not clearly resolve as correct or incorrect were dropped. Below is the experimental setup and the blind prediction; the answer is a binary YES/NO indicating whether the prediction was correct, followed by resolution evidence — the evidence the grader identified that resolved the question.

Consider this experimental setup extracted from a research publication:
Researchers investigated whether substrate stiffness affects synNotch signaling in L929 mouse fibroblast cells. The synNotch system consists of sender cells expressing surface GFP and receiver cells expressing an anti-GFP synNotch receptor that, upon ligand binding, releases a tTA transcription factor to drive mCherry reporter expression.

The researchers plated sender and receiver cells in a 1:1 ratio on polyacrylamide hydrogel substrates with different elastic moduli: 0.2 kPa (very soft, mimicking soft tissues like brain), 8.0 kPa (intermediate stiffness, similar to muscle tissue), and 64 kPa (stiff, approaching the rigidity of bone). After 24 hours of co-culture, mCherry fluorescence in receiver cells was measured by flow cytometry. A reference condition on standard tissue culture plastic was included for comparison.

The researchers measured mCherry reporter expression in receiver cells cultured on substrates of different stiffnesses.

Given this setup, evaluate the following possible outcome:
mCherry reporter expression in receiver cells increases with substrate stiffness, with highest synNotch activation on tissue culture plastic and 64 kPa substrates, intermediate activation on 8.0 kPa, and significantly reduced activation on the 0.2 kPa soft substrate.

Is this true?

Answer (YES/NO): NO